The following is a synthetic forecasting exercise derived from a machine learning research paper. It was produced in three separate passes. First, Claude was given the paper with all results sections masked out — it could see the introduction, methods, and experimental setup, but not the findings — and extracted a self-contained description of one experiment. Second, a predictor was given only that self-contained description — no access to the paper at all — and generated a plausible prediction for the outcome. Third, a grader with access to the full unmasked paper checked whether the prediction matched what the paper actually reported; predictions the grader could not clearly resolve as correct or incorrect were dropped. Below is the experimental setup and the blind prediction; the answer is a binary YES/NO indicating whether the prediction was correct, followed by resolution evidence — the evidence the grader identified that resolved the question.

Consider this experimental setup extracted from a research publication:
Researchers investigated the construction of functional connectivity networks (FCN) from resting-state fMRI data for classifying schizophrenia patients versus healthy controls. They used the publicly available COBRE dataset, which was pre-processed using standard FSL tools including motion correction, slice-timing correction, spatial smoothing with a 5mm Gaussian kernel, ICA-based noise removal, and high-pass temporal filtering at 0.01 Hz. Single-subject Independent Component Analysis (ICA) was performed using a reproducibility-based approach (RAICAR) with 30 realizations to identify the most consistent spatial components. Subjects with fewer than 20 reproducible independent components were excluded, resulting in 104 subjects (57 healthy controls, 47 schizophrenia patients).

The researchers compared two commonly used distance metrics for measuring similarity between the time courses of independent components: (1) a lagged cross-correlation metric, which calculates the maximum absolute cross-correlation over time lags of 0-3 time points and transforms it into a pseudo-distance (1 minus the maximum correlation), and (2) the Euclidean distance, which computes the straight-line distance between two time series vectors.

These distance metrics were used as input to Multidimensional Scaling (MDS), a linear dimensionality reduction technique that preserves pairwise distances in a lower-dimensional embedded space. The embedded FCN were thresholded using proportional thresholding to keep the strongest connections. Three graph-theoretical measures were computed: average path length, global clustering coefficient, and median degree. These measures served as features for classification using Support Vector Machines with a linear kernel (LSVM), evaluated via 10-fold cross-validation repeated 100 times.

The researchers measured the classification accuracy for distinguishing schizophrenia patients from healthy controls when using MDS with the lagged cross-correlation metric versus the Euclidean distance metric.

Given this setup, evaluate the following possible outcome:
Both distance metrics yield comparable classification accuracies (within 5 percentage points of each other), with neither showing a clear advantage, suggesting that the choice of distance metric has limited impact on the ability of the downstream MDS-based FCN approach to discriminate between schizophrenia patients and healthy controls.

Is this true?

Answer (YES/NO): YES